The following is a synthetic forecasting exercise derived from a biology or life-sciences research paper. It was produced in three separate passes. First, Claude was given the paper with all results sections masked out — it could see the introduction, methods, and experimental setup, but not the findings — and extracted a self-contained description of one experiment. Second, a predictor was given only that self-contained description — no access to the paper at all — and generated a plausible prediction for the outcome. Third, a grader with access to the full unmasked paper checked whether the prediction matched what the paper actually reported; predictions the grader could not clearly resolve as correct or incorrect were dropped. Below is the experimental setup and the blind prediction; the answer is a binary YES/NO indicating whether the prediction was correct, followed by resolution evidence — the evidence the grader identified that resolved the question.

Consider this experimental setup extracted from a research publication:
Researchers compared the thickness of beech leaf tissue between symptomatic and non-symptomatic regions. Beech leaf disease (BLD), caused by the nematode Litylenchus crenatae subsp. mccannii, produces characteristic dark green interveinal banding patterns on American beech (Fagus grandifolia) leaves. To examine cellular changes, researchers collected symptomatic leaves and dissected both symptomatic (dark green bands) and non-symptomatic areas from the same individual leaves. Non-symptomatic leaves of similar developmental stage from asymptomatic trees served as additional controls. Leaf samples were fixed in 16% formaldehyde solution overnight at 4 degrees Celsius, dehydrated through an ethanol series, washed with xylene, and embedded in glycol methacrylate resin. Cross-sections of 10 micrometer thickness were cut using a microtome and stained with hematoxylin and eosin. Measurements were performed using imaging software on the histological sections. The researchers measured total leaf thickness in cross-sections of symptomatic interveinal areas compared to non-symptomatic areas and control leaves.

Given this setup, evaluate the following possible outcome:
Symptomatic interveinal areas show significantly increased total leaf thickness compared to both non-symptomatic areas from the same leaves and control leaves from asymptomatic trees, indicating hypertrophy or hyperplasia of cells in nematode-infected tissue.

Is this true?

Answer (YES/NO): YES